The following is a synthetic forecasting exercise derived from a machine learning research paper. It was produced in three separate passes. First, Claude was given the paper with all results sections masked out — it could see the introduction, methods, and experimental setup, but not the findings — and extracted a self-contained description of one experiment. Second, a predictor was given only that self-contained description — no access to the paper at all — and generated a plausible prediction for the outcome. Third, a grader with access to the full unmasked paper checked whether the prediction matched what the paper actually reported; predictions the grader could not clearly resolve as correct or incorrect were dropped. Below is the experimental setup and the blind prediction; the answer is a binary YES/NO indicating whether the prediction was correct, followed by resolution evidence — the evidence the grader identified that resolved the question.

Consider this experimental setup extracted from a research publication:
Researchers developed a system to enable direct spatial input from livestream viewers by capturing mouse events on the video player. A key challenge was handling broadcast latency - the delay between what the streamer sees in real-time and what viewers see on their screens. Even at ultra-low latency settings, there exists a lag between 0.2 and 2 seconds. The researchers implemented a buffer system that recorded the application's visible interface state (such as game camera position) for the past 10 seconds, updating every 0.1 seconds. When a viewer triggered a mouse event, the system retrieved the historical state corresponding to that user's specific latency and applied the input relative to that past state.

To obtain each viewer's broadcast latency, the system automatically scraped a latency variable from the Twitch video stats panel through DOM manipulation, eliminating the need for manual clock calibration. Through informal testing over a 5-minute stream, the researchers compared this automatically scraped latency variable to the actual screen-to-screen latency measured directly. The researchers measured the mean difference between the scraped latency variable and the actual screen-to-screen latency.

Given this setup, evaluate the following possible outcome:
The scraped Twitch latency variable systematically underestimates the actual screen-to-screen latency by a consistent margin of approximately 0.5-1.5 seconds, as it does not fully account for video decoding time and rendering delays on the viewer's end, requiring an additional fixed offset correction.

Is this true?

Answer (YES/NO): NO